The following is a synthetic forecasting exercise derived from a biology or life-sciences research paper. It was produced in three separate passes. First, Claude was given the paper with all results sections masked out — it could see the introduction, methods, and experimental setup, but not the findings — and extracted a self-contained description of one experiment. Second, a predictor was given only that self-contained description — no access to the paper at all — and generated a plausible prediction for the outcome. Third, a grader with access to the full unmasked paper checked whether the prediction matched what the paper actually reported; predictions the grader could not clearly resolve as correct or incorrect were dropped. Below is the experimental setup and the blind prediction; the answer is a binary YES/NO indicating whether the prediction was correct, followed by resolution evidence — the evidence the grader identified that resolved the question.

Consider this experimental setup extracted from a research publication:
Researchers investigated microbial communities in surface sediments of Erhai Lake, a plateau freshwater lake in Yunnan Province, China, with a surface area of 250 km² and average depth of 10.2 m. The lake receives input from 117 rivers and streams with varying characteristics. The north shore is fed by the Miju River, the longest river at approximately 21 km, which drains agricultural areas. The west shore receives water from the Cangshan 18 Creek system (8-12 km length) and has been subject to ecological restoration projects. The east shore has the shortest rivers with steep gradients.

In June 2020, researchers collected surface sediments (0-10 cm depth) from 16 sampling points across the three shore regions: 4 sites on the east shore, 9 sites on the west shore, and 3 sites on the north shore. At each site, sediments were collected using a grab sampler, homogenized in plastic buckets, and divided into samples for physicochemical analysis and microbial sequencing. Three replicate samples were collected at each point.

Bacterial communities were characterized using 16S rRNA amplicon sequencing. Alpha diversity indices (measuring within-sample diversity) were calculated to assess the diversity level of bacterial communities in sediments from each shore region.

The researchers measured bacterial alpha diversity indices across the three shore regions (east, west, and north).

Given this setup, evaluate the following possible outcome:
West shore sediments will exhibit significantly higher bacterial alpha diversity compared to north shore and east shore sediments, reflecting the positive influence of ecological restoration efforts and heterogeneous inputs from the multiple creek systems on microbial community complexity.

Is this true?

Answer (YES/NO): NO